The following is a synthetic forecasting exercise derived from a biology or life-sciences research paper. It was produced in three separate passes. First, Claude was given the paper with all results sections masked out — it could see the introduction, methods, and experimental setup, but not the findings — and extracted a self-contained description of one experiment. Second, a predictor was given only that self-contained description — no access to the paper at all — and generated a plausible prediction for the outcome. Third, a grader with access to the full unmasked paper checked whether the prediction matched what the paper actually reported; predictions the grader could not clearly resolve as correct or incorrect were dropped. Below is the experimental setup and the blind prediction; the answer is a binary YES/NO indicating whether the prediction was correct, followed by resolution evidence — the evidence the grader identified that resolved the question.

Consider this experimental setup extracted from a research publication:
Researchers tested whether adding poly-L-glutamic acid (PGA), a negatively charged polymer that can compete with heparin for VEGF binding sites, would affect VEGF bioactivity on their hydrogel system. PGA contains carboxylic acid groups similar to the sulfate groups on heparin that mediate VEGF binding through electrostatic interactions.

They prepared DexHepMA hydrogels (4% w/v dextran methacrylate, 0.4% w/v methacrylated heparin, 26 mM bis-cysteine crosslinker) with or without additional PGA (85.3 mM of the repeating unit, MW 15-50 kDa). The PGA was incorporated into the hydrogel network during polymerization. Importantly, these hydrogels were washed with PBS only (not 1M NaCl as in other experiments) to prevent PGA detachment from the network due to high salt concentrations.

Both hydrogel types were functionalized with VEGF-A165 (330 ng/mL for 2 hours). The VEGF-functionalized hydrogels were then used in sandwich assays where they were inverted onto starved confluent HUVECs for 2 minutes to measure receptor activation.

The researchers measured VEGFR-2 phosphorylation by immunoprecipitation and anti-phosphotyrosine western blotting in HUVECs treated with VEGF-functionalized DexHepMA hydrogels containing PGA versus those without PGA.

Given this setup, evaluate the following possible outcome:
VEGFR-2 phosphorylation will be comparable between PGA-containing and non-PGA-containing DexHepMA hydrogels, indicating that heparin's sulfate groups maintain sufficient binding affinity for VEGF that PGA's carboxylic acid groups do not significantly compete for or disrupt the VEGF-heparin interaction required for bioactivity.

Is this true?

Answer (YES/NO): NO